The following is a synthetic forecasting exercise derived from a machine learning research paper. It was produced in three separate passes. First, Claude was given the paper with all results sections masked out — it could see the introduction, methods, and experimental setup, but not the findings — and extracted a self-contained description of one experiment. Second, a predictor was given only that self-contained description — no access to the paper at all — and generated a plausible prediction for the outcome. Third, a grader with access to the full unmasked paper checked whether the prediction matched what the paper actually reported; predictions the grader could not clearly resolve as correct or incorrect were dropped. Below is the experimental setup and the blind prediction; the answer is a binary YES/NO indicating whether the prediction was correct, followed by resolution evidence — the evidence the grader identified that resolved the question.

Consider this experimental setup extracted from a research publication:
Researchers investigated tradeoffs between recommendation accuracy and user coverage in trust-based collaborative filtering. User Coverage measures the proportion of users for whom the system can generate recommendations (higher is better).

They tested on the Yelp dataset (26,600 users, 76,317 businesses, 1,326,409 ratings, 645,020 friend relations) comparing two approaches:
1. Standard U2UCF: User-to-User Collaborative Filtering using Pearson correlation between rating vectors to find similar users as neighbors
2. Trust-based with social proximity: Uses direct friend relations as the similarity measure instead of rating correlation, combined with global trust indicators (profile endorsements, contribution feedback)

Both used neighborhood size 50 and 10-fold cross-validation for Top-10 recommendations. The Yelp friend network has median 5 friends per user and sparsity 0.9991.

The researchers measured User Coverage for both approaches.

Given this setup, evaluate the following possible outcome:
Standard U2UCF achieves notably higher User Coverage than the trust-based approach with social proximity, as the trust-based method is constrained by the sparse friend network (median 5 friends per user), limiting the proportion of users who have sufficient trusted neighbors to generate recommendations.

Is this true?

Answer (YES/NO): YES